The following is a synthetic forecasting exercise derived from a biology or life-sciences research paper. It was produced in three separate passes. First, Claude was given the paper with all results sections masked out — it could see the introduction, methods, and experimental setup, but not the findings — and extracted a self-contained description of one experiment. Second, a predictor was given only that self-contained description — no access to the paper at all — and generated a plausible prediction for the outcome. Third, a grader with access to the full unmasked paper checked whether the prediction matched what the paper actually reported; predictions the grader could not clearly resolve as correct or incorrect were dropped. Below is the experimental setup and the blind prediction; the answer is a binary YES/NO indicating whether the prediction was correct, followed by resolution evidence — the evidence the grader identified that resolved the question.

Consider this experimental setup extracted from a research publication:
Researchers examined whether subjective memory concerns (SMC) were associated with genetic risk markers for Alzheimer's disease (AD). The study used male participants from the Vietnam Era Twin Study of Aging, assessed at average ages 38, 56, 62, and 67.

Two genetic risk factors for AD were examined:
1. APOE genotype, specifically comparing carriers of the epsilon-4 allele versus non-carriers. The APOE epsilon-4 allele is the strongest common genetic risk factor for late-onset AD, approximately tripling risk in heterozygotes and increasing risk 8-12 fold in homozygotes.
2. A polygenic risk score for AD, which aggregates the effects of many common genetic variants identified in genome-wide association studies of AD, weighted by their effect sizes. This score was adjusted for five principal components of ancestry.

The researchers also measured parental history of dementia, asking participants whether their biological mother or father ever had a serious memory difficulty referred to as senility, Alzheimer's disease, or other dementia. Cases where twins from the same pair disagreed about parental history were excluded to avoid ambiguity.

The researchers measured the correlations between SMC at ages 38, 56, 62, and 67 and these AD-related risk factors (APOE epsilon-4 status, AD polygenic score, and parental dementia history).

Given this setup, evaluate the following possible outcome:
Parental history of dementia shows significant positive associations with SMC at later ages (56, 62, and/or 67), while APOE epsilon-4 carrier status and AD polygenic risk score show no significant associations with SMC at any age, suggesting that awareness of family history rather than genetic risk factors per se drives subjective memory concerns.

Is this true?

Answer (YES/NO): YES